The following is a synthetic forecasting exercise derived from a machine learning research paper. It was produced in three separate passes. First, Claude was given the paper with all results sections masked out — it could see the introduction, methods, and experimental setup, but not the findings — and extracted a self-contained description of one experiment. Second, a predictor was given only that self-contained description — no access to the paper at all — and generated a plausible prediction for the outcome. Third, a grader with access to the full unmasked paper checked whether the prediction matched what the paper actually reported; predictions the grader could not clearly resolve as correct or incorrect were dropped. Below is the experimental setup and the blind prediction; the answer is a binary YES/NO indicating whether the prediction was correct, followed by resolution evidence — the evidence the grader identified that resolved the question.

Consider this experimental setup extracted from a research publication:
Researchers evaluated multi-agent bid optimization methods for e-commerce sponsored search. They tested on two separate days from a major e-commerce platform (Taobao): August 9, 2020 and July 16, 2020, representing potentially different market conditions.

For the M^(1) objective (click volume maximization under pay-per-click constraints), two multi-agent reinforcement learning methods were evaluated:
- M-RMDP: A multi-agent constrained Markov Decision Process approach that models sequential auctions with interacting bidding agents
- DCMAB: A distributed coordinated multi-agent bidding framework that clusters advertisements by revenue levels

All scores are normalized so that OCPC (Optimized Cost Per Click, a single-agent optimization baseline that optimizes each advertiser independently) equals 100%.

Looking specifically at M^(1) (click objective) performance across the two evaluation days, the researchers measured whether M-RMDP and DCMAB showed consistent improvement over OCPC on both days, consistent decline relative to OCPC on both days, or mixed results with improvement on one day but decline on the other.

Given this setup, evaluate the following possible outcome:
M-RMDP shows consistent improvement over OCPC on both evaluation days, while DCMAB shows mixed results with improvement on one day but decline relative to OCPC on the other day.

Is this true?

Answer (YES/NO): NO